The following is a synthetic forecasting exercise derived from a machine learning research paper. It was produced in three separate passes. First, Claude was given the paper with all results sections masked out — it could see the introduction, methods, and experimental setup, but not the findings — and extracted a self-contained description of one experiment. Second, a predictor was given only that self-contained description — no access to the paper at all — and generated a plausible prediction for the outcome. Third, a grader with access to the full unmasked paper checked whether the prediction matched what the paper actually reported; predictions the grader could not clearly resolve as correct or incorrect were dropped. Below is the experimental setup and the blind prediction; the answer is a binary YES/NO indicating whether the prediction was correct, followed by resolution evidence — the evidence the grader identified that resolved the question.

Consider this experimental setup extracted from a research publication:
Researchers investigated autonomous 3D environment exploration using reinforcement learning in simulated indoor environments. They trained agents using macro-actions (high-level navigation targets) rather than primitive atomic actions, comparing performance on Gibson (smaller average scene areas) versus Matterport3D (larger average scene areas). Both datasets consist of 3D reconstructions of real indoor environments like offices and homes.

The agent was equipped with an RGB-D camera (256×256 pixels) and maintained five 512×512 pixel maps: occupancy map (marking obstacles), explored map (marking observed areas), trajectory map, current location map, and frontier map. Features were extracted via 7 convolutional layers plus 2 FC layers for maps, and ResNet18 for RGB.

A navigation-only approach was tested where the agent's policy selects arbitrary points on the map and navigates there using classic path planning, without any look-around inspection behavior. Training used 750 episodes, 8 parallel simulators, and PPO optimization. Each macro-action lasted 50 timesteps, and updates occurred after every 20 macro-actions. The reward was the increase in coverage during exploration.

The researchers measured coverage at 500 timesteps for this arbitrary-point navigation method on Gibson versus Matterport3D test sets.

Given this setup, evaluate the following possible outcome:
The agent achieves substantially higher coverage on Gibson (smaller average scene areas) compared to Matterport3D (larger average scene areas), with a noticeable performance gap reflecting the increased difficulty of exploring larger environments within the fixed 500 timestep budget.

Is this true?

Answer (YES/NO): YES